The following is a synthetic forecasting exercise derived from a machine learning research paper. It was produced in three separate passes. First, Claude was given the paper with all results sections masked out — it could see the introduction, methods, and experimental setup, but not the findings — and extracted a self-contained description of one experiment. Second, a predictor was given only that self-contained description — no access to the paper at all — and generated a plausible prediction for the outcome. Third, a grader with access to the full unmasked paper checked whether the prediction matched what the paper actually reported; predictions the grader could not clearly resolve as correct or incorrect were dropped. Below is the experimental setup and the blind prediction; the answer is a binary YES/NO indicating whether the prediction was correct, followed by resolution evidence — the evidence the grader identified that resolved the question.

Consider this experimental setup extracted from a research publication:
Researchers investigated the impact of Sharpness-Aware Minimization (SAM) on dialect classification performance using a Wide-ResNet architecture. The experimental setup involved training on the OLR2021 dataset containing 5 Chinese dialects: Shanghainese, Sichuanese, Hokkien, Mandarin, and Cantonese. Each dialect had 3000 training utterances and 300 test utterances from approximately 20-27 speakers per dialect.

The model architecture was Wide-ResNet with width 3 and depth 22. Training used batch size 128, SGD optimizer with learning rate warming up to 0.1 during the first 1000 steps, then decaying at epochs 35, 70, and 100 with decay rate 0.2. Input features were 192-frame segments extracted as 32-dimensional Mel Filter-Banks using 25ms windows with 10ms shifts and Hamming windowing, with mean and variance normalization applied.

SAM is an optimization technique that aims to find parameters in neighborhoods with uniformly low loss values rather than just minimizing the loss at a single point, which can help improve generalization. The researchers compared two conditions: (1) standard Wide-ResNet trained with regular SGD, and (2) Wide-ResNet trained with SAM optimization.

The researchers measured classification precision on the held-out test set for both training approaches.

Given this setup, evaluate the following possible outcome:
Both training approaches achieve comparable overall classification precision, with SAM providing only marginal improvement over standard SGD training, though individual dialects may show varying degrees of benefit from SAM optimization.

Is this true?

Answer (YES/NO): YES